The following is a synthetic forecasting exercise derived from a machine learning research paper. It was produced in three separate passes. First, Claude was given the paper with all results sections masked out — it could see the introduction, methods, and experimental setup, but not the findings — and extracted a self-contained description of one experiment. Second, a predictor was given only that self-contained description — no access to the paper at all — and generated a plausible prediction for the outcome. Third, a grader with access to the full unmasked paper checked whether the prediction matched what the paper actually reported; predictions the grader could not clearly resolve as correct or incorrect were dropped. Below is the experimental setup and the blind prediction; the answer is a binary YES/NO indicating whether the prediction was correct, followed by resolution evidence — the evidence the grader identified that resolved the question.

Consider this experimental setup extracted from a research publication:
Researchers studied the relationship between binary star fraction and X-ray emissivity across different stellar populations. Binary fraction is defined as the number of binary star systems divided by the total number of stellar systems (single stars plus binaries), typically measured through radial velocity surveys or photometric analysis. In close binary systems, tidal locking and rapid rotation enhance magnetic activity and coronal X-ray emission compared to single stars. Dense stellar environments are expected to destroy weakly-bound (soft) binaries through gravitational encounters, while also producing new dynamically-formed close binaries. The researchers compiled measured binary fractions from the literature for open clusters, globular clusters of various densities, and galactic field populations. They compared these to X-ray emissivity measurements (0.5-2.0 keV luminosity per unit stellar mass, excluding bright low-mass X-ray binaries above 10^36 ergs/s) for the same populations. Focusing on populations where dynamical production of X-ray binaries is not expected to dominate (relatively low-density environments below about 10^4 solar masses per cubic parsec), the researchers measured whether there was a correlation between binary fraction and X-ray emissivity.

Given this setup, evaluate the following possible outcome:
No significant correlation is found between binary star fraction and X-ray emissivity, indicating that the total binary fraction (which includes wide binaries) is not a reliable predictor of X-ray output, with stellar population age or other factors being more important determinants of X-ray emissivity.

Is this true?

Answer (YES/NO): NO